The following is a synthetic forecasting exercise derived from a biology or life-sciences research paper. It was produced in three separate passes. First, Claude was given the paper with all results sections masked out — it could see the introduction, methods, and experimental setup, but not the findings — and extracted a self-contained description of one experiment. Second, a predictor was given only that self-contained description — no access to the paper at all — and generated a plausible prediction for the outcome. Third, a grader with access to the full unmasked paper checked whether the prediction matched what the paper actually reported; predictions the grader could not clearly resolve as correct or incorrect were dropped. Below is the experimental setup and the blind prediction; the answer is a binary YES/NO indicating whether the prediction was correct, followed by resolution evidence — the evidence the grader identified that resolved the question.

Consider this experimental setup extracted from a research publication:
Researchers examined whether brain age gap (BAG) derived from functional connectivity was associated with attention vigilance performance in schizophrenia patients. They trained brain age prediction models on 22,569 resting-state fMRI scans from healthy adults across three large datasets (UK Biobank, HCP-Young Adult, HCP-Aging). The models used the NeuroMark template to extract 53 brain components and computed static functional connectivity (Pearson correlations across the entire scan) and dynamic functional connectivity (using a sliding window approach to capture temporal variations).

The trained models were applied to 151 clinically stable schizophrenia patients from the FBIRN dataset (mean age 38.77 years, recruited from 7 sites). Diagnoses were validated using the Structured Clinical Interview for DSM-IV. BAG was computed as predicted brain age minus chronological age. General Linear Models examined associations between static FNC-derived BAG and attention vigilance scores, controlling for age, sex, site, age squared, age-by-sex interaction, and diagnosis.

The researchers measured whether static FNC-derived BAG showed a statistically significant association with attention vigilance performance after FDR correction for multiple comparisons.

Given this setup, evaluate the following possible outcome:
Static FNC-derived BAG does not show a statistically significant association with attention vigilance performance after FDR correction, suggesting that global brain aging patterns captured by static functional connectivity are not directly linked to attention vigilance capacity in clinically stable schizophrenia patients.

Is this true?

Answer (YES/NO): NO